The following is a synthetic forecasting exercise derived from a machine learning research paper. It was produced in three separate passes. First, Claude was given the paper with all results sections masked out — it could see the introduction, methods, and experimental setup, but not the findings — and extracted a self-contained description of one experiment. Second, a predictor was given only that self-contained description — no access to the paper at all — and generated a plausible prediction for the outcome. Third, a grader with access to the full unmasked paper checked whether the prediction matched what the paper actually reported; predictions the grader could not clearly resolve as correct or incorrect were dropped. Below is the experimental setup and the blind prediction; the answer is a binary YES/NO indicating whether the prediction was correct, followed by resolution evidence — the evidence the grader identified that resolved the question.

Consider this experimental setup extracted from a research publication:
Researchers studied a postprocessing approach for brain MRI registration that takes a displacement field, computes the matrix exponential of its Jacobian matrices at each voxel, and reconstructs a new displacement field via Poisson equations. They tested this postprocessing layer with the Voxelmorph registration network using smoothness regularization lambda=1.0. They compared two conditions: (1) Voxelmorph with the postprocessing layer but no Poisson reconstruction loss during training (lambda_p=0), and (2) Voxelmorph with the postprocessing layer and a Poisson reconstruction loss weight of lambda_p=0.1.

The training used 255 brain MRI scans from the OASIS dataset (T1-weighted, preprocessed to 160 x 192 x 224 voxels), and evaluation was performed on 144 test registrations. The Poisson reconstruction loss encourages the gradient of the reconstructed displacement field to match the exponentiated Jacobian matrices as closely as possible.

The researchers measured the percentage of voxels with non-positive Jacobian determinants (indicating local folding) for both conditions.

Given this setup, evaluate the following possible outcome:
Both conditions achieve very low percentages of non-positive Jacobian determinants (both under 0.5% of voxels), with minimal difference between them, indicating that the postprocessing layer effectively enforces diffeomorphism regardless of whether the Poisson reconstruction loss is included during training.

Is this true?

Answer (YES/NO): NO